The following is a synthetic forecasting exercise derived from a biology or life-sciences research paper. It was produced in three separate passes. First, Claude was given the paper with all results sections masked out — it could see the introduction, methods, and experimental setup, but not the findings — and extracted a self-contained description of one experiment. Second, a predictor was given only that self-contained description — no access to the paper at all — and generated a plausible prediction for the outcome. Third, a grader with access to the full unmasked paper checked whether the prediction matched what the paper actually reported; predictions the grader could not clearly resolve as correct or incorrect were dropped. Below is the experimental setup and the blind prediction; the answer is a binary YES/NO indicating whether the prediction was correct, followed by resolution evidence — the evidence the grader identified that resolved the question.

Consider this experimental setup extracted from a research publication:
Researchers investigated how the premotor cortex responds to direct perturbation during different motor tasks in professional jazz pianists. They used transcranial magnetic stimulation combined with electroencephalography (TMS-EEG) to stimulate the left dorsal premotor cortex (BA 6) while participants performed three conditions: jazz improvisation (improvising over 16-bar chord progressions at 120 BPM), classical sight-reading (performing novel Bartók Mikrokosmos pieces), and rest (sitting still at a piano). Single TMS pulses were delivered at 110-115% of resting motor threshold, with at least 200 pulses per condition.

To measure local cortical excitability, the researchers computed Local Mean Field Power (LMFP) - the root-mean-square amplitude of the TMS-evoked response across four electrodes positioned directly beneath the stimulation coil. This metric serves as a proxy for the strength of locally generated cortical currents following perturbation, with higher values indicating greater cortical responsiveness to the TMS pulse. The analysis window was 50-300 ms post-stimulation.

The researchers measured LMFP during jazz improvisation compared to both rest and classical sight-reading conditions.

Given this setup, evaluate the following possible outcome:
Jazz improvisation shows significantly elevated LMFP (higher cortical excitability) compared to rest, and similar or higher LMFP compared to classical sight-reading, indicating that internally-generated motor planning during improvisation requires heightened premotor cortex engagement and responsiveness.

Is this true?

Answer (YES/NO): NO